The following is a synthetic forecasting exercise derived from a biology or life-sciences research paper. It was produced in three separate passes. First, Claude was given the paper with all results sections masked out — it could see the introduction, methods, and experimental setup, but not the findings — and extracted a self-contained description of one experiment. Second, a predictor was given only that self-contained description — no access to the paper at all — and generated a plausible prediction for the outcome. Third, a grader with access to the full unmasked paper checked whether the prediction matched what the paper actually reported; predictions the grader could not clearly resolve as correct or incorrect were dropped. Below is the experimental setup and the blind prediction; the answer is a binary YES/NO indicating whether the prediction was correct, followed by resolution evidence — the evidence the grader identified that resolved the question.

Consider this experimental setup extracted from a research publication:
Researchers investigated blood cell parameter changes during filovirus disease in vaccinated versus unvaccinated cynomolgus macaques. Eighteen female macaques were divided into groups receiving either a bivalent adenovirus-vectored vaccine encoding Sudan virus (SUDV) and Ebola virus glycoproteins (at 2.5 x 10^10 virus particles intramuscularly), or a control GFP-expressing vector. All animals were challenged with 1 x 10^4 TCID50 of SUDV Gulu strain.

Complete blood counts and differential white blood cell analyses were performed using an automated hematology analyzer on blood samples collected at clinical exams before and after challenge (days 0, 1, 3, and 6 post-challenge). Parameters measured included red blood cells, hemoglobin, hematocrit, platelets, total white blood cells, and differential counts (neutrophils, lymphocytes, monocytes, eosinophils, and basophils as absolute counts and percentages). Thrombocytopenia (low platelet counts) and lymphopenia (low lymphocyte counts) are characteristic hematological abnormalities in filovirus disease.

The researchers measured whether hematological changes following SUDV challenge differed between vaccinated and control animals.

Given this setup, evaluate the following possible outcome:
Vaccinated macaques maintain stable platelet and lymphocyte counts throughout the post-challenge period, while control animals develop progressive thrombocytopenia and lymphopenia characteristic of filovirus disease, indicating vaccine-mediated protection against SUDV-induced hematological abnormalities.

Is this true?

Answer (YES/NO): NO